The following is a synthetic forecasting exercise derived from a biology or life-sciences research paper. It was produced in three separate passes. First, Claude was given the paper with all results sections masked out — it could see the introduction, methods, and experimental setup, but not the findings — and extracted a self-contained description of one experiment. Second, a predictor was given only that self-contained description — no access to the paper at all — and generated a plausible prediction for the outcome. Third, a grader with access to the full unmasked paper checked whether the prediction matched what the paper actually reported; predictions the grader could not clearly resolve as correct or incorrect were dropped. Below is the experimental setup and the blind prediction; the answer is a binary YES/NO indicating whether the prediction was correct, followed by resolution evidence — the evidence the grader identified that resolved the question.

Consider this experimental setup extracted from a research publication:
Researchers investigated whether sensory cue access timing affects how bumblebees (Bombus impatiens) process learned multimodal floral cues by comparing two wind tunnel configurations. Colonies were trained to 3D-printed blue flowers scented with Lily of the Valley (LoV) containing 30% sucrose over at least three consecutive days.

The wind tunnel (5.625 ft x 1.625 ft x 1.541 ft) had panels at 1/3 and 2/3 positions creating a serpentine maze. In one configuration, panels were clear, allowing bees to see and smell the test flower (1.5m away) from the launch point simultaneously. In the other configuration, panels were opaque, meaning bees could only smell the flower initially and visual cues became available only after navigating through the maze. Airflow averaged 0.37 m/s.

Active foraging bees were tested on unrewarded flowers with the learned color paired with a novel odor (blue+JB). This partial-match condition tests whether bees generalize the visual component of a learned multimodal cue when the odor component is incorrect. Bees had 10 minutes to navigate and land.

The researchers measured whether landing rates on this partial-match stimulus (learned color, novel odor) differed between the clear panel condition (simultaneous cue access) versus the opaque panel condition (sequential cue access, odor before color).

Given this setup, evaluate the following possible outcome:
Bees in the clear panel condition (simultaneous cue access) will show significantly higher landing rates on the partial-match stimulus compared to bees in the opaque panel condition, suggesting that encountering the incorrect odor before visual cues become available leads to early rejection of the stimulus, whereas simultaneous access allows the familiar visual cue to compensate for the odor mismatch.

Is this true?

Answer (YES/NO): YES